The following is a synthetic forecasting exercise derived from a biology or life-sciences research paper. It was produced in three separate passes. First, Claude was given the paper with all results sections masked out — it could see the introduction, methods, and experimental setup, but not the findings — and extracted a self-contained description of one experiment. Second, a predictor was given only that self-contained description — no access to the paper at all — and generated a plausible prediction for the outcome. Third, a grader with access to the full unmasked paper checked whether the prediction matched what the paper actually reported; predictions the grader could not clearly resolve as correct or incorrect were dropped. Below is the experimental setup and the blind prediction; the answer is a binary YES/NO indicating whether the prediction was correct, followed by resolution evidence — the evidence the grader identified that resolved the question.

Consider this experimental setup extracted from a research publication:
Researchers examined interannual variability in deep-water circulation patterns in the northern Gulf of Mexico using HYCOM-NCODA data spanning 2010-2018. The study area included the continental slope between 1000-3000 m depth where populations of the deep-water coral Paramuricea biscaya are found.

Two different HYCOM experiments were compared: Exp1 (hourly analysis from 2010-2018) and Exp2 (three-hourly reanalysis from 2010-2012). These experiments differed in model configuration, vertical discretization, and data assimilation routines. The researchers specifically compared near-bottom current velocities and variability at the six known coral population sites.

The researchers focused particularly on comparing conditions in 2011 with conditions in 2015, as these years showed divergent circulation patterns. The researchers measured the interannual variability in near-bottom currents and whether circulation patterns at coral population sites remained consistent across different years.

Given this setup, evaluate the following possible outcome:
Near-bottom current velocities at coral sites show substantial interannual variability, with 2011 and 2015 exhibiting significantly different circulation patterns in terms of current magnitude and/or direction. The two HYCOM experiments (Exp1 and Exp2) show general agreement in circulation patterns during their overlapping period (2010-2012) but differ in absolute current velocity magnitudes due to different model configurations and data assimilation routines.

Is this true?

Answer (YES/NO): NO